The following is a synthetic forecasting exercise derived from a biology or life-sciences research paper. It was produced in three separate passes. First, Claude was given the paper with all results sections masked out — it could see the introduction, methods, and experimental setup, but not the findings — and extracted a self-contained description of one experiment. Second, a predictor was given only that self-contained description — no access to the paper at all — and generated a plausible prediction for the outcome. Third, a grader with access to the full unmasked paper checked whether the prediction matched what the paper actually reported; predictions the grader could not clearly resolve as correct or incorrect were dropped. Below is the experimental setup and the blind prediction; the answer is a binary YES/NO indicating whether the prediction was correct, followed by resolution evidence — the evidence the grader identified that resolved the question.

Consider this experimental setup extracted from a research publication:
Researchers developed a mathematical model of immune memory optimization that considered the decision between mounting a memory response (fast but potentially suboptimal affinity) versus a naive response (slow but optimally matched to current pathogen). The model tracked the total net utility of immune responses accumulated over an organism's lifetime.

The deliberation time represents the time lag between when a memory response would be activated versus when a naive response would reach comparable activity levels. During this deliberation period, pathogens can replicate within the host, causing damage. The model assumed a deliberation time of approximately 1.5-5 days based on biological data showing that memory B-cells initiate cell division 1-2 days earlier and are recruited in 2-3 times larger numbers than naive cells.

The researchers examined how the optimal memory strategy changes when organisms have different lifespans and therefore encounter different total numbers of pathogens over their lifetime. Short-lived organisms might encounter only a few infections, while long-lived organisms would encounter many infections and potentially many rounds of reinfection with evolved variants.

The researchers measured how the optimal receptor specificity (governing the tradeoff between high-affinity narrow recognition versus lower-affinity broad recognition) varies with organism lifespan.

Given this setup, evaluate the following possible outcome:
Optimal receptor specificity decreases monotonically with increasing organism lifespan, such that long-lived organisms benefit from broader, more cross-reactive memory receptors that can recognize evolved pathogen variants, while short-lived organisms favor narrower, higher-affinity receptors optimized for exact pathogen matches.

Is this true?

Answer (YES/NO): NO